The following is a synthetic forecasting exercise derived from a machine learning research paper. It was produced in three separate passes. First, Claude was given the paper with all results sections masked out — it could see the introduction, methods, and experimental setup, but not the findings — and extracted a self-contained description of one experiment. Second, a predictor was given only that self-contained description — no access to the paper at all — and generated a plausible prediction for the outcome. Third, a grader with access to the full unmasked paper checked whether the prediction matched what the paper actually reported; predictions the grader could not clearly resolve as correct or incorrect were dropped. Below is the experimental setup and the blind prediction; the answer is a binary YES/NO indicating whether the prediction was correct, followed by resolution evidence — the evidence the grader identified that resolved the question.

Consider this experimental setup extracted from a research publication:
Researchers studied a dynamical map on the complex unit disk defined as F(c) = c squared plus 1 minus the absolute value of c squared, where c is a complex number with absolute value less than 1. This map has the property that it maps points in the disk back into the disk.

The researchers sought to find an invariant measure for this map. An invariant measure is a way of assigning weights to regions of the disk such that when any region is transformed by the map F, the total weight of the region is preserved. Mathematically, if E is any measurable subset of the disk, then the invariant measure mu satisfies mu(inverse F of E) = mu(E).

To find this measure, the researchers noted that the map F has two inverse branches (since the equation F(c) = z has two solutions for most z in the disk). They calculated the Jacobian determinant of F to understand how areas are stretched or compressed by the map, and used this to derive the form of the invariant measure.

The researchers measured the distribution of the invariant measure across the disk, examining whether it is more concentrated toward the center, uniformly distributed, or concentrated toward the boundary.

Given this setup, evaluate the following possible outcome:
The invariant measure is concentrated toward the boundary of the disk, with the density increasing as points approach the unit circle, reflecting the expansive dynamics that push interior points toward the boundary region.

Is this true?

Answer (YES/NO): YES